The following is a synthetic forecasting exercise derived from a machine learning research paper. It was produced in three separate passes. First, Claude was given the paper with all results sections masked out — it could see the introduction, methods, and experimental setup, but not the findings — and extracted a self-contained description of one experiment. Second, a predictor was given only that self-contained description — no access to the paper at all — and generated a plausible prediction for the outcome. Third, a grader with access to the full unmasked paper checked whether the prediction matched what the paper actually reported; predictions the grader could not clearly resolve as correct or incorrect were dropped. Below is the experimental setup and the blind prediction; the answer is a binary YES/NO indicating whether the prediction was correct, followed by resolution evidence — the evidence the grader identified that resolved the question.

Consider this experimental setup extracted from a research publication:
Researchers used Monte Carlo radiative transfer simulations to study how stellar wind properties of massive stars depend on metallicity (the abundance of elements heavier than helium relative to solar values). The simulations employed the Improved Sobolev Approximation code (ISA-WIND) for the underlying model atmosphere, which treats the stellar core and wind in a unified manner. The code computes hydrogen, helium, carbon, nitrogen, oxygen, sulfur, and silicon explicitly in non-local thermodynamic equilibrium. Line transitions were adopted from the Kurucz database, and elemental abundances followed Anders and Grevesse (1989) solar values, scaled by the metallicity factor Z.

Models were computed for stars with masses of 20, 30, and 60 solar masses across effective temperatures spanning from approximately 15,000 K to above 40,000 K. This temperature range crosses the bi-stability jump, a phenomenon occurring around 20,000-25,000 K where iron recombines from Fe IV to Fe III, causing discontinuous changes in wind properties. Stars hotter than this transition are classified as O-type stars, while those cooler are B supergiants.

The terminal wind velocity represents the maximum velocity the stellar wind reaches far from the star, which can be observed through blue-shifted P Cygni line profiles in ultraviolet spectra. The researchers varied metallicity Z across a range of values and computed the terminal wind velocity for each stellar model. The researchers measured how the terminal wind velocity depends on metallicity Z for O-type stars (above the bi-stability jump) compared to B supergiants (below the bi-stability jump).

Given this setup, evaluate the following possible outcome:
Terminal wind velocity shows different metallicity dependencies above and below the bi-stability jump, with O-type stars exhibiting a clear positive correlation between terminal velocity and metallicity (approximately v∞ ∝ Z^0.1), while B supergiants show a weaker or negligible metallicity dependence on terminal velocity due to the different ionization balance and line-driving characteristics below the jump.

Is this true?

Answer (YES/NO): NO